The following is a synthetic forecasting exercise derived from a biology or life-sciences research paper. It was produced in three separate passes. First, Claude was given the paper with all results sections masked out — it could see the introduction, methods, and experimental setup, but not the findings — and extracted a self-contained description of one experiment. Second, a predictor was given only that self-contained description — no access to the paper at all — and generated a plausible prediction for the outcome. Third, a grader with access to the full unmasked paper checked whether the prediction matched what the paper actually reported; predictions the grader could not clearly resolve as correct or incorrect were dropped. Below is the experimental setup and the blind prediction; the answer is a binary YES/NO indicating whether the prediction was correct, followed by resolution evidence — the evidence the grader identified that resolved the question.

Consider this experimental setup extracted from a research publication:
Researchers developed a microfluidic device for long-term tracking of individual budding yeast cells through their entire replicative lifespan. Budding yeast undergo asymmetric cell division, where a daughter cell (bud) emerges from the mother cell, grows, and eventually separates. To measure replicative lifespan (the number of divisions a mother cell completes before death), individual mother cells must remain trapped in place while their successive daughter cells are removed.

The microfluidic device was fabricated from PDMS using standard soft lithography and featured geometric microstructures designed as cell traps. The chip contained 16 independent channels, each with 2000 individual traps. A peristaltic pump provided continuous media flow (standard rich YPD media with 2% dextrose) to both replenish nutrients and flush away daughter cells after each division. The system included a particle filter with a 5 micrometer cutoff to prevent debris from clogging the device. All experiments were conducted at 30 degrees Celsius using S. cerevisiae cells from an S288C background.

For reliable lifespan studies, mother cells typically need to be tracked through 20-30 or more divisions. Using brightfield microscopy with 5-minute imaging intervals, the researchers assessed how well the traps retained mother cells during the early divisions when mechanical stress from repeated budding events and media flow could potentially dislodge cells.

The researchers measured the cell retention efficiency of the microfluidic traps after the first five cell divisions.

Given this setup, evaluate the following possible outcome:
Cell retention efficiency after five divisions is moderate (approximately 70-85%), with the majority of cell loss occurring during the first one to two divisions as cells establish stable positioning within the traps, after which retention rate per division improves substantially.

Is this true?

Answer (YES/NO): NO